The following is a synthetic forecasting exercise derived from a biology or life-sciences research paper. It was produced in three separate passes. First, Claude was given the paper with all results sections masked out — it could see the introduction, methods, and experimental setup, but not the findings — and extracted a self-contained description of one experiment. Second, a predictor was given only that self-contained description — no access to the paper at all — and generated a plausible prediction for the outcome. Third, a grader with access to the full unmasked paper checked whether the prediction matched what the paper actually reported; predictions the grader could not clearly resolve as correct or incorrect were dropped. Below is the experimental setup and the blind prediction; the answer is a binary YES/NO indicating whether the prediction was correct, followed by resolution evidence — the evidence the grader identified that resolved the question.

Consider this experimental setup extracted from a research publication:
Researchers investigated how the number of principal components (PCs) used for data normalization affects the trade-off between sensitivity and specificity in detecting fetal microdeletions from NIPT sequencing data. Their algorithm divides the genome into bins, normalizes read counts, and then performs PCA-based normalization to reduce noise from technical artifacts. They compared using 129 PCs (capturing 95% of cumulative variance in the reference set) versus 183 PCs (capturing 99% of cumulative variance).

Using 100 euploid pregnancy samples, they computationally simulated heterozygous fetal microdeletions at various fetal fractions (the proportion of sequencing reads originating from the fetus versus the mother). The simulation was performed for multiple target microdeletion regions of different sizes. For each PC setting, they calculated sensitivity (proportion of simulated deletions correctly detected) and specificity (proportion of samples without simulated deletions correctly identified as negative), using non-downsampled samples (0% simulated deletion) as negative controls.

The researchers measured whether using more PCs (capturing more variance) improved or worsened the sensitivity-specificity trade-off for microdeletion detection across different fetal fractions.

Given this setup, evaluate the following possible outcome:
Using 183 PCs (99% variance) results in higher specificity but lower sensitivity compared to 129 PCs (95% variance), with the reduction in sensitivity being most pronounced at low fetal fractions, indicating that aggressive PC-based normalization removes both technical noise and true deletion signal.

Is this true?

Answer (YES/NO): NO